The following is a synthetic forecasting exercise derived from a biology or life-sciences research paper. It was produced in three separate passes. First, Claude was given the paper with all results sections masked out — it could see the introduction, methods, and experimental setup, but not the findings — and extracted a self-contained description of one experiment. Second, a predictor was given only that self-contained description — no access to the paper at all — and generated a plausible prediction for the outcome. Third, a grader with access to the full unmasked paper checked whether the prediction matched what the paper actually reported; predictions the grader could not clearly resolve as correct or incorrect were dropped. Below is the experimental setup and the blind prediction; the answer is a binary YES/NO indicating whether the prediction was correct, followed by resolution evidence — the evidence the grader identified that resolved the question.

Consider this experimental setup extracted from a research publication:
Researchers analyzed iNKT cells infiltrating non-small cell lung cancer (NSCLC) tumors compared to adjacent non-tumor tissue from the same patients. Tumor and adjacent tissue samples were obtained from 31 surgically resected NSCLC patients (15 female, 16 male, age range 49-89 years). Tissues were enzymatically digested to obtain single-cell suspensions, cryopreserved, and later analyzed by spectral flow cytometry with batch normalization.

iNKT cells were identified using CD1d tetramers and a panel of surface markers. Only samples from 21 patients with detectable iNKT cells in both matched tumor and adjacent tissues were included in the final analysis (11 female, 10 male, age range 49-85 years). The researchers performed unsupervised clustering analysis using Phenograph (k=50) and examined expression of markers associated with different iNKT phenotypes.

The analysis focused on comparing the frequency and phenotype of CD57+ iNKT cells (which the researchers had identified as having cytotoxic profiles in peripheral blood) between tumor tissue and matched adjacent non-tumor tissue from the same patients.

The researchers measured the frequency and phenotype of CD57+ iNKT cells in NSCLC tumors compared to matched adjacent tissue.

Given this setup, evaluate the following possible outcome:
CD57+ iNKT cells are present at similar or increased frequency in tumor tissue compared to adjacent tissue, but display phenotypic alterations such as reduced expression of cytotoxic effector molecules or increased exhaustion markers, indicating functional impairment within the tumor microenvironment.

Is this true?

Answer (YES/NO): YES